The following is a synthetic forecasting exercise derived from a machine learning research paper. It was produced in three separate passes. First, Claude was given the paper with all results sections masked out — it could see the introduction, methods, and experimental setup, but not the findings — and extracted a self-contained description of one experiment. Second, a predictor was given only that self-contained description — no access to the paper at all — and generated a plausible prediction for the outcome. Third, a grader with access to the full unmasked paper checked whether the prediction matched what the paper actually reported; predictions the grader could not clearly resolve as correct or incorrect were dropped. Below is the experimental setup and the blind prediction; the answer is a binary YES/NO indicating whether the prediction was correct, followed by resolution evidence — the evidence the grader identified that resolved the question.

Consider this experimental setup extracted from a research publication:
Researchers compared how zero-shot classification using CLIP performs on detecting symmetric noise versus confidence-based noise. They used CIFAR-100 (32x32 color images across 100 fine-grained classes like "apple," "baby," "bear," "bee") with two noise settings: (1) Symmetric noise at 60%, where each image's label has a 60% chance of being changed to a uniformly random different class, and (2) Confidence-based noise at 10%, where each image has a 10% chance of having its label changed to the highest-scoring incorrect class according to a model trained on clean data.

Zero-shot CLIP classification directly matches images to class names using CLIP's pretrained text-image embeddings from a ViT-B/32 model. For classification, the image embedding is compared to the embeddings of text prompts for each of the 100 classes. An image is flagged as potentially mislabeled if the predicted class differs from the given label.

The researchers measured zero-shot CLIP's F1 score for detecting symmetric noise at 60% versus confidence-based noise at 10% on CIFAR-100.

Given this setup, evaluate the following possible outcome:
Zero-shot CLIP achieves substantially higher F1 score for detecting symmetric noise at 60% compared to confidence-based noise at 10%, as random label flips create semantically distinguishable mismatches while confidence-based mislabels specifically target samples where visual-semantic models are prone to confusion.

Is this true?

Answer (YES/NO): YES